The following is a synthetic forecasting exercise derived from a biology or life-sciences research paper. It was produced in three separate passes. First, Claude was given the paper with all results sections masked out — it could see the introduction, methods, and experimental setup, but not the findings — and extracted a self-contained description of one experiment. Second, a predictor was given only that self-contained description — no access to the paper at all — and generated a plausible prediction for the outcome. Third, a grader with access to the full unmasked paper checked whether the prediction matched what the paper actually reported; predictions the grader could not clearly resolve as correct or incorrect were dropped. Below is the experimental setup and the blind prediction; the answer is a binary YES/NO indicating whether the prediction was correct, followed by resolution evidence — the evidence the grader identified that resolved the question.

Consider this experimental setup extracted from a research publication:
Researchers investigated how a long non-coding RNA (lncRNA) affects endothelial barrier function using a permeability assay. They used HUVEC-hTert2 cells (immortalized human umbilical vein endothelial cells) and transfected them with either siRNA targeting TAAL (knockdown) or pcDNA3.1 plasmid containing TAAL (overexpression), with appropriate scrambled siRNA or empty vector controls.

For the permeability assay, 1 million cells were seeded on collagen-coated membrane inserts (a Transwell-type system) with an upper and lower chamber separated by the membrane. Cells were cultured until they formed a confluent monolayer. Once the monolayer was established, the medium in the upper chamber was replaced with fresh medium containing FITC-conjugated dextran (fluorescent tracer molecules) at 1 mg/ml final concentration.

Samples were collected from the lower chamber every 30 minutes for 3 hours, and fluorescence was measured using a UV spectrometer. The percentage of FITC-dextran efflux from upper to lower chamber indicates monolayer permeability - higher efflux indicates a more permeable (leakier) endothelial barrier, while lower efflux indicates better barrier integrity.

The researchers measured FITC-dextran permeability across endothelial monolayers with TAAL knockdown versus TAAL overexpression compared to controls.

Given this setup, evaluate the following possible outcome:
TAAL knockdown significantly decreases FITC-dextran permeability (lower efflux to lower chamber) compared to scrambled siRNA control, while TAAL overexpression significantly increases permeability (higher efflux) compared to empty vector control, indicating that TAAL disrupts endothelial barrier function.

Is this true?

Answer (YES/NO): NO